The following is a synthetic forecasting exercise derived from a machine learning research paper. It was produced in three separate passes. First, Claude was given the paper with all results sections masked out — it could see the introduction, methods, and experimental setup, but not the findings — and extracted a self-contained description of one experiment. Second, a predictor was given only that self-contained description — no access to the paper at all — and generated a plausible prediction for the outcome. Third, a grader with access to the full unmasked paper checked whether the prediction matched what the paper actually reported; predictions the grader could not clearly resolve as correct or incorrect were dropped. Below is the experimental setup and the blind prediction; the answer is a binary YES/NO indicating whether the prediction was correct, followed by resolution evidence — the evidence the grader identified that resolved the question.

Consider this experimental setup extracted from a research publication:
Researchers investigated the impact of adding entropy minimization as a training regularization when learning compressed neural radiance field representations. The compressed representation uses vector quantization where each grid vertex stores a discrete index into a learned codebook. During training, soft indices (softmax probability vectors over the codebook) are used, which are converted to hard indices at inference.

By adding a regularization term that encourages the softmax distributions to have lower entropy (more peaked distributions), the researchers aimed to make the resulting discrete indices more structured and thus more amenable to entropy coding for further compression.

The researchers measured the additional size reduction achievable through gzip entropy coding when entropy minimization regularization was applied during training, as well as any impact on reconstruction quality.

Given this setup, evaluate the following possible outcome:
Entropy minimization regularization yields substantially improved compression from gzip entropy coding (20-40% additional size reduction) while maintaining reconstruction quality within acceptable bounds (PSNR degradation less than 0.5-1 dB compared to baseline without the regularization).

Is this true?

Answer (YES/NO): NO